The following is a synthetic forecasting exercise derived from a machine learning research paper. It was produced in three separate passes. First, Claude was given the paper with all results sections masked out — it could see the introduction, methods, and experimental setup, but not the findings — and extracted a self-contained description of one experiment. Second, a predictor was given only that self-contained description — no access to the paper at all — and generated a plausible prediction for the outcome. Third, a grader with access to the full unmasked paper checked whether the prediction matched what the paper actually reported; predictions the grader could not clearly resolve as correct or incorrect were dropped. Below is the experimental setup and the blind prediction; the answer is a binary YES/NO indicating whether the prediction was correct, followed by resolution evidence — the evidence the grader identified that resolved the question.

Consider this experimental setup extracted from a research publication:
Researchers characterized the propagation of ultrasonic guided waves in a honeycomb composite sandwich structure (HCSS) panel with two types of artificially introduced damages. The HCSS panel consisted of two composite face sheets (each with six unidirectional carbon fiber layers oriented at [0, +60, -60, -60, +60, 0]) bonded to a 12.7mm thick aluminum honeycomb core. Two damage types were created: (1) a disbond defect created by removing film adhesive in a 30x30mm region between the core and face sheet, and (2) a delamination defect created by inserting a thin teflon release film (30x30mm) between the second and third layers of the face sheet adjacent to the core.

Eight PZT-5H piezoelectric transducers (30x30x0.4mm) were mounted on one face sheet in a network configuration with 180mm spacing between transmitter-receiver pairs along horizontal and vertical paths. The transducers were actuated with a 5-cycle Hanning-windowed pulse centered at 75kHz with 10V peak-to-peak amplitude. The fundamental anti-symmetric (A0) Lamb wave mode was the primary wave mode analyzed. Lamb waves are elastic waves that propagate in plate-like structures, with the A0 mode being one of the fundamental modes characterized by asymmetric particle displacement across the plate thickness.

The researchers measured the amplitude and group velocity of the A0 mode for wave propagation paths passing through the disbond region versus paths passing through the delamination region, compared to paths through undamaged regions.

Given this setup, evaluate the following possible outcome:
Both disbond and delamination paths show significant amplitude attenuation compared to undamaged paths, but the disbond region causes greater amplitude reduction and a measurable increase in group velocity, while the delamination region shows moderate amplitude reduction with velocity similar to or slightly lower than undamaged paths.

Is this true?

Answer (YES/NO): NO